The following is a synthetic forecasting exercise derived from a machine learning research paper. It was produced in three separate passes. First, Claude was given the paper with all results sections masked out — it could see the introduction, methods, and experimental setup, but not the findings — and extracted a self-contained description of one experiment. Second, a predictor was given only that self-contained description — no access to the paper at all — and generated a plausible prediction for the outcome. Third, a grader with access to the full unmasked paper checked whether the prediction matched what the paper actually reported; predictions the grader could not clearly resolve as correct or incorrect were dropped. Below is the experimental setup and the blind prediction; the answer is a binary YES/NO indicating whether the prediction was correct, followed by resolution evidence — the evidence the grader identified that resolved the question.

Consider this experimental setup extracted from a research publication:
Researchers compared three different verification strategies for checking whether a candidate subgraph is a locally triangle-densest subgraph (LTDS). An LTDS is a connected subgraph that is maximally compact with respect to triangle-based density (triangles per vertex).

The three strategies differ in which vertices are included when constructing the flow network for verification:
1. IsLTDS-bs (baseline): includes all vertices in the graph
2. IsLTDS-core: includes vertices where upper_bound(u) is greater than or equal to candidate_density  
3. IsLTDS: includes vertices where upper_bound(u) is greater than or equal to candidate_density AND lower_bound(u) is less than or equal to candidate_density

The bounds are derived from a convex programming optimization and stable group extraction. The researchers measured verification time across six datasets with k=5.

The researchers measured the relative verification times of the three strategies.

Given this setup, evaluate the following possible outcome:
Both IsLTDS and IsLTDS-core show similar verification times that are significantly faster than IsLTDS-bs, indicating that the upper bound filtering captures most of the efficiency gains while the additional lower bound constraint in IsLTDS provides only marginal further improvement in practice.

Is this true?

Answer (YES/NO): NO